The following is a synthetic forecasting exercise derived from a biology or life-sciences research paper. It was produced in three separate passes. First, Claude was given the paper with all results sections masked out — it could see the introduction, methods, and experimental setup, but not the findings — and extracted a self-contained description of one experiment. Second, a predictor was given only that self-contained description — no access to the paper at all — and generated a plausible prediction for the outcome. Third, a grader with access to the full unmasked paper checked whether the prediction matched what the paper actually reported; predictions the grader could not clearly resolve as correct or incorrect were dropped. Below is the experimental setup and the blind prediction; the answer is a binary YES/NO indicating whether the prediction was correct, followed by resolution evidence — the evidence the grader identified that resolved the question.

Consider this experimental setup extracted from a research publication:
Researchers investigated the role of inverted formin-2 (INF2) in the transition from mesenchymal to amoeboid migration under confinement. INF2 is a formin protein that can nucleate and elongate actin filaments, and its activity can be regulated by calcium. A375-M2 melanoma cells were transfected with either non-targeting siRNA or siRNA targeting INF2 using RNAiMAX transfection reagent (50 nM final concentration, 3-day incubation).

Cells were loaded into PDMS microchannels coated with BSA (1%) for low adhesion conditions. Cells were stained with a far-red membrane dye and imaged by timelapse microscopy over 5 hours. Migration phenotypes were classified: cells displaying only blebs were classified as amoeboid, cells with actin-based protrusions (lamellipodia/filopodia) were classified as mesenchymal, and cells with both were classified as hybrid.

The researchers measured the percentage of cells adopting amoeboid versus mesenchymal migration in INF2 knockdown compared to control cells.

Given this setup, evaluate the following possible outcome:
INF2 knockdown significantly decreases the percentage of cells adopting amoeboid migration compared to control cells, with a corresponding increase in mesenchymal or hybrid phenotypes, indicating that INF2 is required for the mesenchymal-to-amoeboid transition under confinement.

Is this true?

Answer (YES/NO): NO